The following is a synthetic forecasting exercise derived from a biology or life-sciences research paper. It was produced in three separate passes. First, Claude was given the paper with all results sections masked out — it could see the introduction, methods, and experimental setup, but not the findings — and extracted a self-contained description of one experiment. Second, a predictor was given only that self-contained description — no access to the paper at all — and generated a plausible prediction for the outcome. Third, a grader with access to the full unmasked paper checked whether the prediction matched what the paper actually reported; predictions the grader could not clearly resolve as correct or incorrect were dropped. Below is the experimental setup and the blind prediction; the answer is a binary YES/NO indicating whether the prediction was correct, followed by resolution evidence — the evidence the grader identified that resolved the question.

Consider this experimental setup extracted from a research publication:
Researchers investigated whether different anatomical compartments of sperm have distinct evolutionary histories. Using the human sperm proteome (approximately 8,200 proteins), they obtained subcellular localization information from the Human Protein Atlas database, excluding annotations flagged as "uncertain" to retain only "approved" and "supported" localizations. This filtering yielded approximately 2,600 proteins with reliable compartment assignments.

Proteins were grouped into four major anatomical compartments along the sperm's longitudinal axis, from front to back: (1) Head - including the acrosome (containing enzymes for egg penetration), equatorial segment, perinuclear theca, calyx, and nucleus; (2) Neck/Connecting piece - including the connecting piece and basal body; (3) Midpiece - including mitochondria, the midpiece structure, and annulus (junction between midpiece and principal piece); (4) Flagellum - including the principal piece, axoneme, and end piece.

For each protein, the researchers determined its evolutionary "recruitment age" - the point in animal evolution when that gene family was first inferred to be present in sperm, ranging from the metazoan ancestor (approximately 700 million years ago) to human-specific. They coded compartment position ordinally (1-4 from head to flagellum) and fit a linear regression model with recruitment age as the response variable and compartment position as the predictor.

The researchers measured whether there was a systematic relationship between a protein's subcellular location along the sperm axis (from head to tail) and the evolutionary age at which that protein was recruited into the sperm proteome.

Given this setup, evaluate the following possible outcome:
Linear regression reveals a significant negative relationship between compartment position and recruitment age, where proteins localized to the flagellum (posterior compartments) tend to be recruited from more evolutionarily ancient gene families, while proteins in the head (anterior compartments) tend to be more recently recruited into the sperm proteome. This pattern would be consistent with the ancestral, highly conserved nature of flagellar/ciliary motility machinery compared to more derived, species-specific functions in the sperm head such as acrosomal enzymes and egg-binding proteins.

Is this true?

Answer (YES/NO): YES